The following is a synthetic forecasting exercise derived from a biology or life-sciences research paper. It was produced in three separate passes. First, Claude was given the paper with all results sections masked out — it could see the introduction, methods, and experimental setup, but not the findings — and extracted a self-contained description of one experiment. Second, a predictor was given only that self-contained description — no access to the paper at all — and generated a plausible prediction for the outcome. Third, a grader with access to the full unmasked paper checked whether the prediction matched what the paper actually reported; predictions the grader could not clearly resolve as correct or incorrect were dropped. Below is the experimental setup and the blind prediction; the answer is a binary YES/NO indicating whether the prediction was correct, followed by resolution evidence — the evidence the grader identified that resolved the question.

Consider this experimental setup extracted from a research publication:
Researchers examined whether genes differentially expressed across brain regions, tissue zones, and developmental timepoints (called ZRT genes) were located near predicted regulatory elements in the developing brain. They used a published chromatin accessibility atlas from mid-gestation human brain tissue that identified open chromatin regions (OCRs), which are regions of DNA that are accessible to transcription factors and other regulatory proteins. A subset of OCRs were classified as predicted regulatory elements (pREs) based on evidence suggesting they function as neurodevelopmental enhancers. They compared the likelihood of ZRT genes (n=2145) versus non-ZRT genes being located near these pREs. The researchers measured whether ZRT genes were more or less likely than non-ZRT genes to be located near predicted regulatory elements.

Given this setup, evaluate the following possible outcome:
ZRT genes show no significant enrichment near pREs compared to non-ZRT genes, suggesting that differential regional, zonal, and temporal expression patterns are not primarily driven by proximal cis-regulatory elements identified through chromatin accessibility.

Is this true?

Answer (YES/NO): NO